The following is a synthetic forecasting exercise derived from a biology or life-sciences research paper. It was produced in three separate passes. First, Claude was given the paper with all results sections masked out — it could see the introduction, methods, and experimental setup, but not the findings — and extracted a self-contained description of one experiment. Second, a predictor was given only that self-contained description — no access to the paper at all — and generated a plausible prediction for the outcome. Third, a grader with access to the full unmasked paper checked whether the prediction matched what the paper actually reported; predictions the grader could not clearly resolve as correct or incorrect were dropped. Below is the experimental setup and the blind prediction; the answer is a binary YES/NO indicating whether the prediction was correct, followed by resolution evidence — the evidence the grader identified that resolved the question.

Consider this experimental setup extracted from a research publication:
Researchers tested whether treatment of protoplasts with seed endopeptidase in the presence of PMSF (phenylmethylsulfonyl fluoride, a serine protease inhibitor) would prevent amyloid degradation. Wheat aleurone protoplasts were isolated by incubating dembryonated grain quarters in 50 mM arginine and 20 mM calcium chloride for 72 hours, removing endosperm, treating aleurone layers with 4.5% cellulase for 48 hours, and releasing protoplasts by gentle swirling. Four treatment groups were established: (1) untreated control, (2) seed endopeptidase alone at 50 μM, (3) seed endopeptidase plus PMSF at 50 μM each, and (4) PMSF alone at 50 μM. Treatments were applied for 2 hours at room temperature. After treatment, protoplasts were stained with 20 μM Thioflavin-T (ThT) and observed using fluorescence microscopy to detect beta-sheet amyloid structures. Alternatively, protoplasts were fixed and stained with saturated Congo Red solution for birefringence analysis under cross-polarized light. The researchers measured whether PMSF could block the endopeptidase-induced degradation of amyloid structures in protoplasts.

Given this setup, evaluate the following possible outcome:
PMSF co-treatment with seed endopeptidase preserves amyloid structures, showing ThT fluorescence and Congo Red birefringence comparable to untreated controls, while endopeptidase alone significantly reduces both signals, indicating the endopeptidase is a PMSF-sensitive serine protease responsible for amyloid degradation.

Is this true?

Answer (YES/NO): YES